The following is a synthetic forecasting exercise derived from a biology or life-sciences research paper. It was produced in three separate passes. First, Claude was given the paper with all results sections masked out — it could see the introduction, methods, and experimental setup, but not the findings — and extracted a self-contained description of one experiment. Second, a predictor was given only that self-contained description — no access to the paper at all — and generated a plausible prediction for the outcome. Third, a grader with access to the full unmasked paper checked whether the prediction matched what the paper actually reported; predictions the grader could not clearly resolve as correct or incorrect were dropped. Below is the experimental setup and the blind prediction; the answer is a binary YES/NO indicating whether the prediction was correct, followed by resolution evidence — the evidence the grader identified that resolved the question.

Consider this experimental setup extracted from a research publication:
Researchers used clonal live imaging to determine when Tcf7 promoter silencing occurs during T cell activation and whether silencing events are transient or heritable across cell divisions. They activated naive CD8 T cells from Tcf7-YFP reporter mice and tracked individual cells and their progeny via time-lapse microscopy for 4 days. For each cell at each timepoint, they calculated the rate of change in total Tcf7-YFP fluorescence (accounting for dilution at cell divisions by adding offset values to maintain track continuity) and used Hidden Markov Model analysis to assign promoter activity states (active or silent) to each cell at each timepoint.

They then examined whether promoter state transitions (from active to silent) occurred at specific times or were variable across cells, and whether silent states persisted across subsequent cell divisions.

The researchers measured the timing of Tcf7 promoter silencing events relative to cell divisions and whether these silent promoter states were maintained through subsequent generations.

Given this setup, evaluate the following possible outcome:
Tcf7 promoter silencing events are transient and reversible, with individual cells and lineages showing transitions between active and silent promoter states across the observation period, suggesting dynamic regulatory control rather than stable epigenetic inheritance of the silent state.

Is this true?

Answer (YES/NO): NO